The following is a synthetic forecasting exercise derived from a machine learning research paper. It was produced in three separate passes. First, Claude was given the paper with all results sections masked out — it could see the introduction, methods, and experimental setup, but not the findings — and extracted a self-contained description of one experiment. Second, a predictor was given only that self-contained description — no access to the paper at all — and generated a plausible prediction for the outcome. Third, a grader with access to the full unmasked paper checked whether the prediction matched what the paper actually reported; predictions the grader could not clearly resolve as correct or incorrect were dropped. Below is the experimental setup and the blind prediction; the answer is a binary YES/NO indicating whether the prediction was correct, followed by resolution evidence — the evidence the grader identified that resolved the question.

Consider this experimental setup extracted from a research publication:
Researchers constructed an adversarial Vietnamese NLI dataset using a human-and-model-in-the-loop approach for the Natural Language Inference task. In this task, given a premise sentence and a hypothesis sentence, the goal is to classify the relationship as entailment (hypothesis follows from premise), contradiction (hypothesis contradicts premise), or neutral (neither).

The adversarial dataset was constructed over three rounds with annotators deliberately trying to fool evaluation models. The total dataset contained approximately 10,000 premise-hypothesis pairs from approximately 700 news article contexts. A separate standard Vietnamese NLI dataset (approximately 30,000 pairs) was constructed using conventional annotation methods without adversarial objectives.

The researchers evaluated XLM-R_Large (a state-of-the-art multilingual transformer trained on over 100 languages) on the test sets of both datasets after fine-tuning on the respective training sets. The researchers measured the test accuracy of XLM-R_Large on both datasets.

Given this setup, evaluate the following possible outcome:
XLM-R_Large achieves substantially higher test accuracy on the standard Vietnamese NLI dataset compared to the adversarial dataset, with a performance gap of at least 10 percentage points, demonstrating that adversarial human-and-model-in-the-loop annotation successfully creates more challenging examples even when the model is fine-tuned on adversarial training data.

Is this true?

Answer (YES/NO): YES